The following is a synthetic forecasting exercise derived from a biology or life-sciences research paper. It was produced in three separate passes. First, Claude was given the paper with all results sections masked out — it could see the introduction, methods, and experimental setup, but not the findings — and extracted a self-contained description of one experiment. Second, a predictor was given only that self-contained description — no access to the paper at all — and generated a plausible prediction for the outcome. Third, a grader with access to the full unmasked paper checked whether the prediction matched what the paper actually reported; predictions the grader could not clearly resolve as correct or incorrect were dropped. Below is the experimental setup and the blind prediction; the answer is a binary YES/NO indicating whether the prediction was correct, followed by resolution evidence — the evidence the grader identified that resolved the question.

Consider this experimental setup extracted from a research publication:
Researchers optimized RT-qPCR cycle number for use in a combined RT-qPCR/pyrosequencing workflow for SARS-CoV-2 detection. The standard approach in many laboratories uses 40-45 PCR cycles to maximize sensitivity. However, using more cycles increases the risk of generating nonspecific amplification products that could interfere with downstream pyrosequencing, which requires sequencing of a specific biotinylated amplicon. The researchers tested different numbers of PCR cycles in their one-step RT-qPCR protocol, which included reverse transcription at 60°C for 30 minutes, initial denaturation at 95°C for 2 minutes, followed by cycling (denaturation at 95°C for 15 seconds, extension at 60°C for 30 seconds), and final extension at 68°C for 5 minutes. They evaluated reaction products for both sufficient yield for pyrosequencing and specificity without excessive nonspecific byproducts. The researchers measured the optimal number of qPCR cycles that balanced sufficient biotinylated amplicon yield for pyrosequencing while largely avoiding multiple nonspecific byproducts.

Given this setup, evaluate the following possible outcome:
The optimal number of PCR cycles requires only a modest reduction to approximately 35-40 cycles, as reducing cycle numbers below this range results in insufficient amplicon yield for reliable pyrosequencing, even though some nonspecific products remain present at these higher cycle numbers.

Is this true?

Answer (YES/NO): YES